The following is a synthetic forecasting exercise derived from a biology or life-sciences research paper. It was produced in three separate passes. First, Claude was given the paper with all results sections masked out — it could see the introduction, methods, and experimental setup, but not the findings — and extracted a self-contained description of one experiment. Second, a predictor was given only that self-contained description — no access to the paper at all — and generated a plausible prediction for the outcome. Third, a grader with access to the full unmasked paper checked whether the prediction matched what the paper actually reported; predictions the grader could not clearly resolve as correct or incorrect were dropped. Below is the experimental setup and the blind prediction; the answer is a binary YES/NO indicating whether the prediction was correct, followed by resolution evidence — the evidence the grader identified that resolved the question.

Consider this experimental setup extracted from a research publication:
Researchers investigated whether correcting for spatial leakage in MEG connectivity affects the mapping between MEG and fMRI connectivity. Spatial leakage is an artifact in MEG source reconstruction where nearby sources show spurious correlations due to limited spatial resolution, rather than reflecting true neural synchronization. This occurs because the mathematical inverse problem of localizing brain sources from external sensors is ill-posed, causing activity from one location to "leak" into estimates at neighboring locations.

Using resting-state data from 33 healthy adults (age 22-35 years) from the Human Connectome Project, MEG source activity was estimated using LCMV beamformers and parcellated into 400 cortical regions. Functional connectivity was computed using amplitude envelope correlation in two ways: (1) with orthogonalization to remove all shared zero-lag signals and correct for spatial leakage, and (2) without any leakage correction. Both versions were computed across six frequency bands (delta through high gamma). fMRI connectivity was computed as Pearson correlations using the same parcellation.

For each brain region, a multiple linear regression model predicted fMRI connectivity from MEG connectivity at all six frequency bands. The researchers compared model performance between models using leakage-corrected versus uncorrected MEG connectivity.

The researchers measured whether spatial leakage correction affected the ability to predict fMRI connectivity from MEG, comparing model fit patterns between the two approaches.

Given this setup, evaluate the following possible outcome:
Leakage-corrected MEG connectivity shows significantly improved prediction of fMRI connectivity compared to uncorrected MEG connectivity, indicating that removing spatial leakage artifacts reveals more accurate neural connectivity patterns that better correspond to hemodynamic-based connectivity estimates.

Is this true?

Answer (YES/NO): NO